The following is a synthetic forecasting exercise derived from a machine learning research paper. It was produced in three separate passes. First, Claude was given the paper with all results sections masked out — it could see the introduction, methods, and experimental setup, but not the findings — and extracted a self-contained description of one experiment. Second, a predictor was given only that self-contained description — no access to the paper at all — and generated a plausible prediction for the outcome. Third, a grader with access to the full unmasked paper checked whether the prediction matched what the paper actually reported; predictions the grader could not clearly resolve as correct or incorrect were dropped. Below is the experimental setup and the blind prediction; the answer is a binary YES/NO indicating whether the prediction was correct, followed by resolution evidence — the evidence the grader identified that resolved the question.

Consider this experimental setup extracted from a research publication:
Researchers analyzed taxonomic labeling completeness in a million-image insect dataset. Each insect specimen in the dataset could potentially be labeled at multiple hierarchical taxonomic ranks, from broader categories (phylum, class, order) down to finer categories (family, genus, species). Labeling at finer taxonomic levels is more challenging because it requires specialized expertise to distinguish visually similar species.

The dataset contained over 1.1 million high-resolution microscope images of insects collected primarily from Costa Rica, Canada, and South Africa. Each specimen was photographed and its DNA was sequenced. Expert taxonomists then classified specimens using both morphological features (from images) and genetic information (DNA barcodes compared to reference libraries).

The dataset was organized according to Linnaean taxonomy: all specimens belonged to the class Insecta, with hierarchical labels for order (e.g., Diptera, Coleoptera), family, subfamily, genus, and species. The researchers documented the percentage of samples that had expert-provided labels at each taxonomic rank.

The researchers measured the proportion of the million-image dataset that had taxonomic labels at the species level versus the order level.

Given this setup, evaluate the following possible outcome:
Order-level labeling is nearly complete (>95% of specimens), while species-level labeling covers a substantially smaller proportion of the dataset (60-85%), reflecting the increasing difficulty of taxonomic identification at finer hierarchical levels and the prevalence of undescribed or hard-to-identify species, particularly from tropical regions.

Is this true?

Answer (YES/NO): NO